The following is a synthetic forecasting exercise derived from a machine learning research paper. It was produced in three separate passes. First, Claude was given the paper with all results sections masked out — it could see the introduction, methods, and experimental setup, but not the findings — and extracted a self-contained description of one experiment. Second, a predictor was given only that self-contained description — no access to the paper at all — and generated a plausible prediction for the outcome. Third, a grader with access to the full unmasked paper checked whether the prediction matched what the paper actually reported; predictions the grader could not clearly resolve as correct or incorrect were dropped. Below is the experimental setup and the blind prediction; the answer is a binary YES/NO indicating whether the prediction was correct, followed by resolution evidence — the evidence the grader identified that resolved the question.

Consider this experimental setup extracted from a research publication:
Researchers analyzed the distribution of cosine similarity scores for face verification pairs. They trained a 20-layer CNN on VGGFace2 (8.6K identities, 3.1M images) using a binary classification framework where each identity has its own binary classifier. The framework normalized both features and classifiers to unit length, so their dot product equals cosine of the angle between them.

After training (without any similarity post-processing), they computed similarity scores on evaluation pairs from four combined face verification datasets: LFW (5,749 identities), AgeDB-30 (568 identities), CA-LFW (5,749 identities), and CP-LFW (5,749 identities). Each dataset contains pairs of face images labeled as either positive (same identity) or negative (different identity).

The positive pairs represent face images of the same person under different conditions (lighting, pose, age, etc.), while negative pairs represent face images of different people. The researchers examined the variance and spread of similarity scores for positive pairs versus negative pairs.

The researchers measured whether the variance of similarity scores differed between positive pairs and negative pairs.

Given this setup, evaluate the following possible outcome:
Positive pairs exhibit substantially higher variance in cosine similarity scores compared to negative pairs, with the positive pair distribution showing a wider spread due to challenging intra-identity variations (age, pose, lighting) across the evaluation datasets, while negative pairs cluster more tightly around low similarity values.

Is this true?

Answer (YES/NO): YES